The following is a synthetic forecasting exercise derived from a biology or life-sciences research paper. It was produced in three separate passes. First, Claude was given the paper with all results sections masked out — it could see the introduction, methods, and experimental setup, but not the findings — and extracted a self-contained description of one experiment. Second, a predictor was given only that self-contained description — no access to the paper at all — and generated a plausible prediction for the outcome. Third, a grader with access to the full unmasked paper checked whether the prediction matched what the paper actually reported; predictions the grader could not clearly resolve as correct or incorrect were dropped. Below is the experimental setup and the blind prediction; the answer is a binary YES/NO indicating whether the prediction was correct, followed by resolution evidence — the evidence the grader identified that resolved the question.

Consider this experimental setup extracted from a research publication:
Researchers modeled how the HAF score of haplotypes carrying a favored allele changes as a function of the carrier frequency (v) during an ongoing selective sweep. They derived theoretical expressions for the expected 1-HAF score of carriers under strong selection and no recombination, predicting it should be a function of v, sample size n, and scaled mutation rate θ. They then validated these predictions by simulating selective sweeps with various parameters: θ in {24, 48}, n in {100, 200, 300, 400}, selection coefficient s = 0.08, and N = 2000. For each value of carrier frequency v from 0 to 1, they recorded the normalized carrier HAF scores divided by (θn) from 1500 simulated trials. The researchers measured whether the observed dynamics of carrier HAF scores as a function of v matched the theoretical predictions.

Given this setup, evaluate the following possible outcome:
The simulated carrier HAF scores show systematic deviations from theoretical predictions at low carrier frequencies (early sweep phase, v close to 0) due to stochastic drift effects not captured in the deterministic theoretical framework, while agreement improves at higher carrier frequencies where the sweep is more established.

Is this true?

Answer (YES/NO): NO